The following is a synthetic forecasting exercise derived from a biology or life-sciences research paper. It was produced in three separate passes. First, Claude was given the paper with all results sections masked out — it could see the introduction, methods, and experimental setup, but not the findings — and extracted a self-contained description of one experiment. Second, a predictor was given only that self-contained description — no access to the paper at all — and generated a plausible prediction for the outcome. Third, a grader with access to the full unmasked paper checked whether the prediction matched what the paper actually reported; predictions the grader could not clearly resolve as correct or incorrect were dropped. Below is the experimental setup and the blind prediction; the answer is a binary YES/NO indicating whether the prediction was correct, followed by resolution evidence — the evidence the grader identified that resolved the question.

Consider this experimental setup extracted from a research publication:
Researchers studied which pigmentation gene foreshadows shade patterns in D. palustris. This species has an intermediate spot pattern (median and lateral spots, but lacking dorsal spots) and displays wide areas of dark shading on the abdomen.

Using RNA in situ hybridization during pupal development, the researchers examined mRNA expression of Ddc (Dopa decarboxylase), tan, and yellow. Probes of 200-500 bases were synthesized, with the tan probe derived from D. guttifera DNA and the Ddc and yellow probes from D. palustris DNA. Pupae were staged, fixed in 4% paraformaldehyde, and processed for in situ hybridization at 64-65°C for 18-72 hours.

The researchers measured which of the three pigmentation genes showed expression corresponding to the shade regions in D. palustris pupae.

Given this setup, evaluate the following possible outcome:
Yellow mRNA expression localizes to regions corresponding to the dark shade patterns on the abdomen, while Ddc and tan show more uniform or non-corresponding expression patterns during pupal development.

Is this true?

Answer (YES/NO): NO